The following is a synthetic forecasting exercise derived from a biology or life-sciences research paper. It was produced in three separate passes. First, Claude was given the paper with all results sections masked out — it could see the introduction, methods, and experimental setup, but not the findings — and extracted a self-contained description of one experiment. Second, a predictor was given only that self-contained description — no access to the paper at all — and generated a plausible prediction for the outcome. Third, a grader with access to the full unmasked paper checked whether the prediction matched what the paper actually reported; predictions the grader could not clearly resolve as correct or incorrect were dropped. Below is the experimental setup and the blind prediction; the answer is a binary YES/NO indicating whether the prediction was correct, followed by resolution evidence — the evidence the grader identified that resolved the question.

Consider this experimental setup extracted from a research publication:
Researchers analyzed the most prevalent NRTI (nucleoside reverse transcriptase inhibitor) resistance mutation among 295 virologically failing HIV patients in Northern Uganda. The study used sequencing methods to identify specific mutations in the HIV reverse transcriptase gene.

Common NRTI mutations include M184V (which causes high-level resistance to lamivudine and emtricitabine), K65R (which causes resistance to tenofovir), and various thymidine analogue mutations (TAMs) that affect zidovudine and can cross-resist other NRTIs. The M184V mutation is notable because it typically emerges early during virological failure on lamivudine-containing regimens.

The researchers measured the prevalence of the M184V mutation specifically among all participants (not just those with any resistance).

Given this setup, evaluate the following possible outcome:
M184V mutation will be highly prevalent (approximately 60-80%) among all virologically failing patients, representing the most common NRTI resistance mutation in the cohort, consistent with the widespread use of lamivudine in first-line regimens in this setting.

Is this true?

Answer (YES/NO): NO